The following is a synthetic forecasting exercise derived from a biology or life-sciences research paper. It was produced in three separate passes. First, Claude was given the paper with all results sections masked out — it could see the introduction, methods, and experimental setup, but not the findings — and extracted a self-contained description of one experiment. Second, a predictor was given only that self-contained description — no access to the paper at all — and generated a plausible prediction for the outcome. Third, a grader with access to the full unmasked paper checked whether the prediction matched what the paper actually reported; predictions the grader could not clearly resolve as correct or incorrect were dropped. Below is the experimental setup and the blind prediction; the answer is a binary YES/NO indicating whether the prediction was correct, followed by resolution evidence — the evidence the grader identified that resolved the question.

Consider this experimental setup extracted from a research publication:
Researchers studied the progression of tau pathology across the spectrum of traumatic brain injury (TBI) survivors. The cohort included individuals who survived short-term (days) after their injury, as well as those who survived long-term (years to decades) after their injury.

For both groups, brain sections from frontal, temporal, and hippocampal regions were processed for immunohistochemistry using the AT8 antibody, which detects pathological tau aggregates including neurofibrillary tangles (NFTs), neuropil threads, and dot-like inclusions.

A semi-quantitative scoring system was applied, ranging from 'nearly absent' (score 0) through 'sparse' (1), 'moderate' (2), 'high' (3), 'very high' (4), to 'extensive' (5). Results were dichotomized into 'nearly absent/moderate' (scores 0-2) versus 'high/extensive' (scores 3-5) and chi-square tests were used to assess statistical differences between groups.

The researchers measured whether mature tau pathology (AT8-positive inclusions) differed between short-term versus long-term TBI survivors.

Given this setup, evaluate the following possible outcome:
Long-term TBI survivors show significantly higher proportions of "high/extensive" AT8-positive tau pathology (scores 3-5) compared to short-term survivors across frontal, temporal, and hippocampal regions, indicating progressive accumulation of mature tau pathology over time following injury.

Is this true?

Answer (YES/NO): YES